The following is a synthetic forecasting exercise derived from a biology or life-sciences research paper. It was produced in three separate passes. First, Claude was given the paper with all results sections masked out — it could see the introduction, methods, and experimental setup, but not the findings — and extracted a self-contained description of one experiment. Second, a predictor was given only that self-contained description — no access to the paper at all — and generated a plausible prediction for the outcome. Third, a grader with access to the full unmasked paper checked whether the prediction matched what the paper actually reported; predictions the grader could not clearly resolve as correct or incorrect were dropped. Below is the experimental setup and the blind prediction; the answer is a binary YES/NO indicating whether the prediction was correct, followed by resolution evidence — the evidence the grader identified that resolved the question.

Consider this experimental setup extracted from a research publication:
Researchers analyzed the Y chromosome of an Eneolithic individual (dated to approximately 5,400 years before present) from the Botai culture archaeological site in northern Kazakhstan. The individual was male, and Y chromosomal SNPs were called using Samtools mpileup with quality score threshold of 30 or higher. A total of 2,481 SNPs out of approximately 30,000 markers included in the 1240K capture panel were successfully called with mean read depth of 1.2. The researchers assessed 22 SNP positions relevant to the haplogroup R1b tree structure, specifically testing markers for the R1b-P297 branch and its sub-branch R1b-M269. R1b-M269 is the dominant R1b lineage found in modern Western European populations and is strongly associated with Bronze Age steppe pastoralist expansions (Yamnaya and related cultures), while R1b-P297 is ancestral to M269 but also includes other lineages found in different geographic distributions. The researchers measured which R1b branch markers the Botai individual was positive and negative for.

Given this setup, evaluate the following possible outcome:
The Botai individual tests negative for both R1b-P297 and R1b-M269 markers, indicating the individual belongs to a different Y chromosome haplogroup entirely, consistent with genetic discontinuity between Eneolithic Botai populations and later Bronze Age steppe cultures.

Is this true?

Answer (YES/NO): NO